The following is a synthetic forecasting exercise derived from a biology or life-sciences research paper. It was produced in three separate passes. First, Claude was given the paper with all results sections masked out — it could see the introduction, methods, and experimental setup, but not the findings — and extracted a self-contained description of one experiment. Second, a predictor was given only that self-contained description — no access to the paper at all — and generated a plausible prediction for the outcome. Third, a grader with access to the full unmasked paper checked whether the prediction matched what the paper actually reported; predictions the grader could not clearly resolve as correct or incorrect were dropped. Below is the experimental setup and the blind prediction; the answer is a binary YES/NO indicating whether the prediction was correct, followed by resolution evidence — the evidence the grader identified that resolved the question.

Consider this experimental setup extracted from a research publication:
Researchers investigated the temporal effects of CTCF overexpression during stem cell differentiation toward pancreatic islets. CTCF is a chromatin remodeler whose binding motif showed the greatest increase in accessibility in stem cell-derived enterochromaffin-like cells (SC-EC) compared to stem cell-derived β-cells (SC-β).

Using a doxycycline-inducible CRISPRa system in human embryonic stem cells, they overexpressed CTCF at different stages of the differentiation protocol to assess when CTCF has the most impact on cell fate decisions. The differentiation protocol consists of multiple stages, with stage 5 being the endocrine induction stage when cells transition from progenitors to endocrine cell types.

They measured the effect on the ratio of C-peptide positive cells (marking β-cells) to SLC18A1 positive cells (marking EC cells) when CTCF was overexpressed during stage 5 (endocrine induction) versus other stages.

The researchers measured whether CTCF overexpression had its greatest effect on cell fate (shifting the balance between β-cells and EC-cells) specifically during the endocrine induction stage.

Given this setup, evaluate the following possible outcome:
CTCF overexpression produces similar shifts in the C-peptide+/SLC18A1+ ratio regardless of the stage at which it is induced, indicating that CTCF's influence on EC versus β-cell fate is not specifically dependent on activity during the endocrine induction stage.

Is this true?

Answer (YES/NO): NO